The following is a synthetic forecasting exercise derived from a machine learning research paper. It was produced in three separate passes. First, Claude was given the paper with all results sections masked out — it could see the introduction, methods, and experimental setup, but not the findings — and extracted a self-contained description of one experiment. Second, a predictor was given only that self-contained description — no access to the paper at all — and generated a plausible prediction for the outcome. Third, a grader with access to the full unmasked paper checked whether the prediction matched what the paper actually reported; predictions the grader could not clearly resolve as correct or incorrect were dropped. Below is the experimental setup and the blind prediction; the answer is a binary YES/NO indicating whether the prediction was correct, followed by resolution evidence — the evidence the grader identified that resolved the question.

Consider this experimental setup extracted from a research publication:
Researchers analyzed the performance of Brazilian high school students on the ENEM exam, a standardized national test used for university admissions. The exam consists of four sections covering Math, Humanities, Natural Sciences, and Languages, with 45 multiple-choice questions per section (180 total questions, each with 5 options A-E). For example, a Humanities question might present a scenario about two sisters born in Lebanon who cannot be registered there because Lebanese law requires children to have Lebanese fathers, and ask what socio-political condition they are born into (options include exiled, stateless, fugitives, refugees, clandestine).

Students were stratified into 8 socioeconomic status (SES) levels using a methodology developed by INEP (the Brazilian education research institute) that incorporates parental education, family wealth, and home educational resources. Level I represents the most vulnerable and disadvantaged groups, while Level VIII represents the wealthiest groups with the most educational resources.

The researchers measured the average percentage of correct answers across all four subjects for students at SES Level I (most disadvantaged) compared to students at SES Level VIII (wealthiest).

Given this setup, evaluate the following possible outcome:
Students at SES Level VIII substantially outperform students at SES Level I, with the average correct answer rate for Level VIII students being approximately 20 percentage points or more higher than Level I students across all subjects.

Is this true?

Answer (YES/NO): YES